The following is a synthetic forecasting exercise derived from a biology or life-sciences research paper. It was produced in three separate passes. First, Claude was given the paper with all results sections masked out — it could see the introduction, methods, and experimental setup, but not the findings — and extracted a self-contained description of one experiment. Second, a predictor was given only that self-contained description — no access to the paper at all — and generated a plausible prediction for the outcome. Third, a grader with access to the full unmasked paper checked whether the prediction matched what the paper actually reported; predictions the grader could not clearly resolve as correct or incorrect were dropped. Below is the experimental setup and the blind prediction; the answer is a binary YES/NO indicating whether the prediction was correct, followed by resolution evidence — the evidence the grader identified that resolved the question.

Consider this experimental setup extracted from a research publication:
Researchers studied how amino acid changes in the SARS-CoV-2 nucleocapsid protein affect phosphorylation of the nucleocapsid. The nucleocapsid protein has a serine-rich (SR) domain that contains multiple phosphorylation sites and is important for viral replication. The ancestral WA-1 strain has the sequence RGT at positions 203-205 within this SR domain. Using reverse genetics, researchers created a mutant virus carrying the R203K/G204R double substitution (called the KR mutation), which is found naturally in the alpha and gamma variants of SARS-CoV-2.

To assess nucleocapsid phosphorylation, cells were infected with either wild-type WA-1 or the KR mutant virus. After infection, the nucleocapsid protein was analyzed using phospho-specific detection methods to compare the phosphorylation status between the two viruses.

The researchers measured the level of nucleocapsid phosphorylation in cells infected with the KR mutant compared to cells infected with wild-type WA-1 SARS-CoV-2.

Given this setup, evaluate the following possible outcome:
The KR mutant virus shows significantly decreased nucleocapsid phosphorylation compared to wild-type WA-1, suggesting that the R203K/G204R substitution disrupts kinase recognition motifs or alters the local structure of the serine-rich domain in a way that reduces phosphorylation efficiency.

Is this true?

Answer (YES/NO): NO